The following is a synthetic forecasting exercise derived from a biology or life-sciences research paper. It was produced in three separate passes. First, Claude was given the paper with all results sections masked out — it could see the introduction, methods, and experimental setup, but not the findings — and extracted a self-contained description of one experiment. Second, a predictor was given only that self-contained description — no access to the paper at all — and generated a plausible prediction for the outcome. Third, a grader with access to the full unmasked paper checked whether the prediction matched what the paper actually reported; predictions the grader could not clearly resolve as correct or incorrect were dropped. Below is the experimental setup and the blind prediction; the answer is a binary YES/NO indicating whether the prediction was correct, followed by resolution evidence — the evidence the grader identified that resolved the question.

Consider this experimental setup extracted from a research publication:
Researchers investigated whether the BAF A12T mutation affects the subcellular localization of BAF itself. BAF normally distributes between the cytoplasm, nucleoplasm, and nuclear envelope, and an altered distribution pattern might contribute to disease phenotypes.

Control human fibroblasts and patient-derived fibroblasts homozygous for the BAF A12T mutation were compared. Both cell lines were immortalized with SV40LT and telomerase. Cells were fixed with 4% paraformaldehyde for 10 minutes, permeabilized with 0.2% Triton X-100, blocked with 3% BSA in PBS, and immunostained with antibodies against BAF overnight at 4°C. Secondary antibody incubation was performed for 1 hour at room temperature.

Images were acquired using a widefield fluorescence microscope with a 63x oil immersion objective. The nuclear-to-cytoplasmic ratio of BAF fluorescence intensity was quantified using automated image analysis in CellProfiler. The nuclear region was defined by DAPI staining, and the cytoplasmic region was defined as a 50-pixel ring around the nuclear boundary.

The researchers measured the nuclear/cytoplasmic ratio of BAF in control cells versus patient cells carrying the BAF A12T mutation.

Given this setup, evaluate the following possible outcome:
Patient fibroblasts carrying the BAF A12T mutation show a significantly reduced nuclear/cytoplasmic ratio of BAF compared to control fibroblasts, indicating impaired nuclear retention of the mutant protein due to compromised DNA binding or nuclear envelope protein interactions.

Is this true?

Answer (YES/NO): YES